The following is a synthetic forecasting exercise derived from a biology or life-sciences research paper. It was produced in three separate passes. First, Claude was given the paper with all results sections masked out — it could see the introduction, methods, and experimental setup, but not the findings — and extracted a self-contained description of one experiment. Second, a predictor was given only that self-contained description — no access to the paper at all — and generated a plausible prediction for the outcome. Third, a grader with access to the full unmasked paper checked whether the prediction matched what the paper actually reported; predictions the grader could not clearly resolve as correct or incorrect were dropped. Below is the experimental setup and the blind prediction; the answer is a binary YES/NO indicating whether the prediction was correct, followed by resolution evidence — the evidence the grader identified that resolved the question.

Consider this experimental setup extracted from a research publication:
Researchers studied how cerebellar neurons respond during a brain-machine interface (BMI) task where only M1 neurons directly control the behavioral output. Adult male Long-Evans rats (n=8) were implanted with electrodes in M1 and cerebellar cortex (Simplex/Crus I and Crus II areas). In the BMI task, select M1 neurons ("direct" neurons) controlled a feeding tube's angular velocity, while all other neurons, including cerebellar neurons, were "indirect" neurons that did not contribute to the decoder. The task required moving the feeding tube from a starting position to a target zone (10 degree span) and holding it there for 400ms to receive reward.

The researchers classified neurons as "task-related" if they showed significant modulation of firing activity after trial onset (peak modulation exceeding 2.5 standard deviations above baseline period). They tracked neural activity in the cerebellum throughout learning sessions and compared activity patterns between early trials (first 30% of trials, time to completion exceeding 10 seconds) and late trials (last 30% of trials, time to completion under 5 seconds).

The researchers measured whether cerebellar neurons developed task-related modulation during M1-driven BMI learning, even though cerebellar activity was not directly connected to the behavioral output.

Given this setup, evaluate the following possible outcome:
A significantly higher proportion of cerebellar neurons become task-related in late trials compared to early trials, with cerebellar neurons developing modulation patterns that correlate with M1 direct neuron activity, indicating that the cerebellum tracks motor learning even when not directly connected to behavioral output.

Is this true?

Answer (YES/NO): NO